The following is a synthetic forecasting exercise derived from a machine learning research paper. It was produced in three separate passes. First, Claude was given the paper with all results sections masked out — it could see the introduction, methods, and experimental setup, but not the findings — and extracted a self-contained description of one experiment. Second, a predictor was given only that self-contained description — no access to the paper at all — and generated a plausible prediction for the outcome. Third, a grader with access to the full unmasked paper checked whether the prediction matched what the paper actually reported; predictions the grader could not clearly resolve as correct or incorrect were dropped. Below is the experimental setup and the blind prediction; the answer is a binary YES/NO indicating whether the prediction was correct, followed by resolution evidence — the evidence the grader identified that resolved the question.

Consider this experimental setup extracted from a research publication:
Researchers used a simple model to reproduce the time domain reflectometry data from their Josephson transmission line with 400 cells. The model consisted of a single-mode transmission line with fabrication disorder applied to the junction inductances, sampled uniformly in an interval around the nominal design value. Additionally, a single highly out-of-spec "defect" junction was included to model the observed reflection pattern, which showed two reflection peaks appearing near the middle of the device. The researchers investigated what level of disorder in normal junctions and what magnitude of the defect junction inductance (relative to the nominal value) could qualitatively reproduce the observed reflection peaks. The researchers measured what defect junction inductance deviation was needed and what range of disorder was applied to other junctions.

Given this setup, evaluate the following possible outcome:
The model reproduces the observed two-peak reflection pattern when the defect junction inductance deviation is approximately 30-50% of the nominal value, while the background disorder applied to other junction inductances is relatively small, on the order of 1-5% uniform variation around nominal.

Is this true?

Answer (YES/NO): YES